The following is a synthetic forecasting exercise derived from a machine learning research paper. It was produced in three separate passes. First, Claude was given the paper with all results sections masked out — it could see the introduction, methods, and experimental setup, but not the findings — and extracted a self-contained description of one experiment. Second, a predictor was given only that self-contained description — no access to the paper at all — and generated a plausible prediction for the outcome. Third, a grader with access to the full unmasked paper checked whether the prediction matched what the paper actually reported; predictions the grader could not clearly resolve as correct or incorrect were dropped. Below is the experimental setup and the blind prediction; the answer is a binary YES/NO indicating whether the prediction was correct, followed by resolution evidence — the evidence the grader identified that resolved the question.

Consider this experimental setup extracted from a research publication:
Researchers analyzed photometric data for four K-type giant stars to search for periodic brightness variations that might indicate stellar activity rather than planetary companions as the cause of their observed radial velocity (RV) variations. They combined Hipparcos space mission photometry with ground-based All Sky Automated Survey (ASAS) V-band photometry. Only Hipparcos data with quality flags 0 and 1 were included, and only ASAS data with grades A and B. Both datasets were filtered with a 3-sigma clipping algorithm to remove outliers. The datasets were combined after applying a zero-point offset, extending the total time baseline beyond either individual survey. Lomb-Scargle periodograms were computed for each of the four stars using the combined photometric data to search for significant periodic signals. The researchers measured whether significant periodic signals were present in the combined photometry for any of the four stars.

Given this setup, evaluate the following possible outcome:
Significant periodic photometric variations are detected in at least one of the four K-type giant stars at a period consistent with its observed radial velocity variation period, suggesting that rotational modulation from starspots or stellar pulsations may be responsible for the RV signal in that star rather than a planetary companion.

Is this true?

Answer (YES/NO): NO